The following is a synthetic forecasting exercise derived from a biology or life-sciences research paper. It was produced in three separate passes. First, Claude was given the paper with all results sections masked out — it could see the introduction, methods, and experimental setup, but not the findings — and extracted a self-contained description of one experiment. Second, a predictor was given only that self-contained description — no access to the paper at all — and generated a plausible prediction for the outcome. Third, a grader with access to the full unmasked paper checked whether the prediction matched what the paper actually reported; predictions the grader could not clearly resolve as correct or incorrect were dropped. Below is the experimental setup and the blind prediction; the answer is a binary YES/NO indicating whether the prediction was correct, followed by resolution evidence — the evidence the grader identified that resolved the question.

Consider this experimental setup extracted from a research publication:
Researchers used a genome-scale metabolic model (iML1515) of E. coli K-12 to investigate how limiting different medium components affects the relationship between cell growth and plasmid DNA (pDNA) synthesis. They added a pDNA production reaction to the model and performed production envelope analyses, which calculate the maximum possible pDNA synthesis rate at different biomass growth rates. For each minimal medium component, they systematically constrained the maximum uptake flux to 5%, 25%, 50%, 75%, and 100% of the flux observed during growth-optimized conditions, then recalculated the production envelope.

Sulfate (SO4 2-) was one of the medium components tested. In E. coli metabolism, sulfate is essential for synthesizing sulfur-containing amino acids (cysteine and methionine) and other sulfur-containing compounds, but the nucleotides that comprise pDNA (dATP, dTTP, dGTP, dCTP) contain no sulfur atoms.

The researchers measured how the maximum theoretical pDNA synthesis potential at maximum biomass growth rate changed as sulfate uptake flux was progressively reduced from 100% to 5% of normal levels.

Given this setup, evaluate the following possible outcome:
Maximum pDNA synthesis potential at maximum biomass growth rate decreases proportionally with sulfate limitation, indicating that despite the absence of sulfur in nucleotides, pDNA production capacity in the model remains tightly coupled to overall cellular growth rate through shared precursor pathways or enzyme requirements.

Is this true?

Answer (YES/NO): NO